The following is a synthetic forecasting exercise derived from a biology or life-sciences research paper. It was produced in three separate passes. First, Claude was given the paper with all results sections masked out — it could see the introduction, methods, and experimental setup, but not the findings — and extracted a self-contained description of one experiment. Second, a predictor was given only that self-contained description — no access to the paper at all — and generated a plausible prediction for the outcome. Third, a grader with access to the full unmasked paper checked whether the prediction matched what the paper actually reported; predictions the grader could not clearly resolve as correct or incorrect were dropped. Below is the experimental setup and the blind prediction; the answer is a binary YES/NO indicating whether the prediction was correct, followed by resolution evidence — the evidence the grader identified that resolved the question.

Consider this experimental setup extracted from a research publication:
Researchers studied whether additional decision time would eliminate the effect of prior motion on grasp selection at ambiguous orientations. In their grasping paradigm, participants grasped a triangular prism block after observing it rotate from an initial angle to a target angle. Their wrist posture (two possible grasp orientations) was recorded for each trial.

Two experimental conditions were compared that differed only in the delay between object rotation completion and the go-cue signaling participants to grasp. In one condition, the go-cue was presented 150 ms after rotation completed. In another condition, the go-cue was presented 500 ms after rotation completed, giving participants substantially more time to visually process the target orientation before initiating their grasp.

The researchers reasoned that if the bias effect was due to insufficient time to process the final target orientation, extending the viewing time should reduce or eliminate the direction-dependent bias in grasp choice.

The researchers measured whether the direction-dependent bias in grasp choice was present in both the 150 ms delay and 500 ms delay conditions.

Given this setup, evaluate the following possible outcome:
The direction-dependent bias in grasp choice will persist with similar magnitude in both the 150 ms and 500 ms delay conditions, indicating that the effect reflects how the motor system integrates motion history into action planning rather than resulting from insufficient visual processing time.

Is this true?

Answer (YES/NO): NO